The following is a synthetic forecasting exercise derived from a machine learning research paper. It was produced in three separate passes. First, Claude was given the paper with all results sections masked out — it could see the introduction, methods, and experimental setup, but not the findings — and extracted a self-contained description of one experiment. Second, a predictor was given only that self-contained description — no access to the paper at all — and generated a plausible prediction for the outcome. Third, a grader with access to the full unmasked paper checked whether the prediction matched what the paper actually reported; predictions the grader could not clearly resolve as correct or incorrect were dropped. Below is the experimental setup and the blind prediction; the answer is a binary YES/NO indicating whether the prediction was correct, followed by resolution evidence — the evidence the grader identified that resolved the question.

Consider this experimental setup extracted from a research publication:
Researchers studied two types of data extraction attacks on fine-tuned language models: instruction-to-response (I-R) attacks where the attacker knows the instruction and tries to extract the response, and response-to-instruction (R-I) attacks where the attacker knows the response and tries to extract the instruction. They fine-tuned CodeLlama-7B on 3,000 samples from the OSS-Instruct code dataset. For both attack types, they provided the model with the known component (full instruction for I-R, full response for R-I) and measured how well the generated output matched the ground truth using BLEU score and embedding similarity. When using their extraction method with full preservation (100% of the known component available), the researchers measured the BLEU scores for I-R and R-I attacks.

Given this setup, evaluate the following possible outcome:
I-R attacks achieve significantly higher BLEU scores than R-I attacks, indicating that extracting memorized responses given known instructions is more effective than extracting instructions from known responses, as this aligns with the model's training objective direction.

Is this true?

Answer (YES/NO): YES